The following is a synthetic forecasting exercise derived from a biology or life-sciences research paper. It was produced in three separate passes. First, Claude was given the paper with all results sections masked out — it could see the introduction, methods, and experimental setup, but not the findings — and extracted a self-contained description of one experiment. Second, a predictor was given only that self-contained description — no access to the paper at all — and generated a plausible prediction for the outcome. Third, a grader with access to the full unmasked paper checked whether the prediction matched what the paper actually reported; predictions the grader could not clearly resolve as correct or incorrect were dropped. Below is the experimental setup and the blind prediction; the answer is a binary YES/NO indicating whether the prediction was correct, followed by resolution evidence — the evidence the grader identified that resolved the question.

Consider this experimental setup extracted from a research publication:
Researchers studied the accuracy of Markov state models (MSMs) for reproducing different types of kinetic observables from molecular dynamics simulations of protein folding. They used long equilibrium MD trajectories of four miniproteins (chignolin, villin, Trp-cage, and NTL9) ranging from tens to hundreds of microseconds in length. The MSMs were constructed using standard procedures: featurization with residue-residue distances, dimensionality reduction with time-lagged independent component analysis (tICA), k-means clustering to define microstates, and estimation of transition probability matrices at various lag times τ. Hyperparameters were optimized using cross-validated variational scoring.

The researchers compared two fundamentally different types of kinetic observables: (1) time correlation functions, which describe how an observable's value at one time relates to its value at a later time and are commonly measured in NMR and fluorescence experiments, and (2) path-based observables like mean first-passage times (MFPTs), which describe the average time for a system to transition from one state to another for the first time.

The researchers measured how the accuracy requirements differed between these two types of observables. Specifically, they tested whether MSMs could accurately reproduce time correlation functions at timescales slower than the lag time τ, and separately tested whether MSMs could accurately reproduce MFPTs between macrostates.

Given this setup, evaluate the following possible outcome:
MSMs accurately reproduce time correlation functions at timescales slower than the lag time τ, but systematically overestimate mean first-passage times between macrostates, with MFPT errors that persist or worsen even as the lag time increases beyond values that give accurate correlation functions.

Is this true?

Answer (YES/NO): NO